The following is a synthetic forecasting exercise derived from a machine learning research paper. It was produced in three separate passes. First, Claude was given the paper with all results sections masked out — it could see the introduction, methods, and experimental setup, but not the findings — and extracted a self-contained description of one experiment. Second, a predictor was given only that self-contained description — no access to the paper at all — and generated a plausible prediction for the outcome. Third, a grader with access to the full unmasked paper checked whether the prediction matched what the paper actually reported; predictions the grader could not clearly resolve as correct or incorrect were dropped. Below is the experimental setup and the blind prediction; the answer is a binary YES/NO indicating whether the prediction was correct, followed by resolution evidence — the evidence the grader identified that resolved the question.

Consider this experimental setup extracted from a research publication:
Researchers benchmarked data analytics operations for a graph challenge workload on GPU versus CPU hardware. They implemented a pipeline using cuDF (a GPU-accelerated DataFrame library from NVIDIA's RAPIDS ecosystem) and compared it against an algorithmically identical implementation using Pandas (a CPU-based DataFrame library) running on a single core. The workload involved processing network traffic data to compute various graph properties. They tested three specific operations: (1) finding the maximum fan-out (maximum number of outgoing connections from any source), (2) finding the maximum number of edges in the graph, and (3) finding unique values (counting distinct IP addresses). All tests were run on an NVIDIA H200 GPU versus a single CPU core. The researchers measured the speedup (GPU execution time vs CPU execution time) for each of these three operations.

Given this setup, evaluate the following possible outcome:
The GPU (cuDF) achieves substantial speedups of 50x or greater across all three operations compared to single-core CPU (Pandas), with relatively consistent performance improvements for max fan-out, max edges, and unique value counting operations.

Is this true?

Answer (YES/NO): NO